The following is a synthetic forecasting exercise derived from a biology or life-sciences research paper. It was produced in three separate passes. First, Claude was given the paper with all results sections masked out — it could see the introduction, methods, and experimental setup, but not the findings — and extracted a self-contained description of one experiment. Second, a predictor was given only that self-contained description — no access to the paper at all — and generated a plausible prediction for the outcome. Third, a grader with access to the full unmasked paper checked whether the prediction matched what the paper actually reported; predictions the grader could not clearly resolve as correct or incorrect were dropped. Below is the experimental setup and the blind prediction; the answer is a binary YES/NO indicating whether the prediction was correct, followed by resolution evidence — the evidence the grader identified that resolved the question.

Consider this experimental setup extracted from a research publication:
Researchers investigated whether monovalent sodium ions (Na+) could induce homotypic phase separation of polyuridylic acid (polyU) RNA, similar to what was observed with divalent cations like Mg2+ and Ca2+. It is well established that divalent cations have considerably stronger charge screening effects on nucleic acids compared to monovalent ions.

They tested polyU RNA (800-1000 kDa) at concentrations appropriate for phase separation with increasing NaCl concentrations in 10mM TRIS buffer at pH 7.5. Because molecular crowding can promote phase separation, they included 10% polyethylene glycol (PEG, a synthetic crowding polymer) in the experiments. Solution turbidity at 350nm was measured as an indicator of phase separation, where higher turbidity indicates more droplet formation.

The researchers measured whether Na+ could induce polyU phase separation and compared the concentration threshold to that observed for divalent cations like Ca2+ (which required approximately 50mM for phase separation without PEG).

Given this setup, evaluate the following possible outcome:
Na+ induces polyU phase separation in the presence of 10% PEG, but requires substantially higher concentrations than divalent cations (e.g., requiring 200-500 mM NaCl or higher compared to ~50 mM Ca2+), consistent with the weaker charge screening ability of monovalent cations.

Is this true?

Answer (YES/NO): YES